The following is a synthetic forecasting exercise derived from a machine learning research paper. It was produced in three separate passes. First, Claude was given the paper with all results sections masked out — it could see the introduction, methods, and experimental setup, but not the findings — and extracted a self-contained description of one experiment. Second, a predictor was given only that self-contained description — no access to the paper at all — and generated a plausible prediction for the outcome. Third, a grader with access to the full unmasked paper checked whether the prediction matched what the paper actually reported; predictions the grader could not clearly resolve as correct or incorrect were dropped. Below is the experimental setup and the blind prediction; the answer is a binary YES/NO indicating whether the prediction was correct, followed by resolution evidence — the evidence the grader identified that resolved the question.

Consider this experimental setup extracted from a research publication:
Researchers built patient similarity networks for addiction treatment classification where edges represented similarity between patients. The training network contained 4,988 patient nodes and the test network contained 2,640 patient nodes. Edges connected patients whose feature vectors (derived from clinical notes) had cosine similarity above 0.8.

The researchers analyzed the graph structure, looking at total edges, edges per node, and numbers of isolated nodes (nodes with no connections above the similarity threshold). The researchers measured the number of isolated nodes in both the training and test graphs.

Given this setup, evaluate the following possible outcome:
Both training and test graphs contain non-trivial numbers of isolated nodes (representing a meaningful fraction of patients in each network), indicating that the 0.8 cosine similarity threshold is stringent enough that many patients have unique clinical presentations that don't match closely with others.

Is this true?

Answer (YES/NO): YES